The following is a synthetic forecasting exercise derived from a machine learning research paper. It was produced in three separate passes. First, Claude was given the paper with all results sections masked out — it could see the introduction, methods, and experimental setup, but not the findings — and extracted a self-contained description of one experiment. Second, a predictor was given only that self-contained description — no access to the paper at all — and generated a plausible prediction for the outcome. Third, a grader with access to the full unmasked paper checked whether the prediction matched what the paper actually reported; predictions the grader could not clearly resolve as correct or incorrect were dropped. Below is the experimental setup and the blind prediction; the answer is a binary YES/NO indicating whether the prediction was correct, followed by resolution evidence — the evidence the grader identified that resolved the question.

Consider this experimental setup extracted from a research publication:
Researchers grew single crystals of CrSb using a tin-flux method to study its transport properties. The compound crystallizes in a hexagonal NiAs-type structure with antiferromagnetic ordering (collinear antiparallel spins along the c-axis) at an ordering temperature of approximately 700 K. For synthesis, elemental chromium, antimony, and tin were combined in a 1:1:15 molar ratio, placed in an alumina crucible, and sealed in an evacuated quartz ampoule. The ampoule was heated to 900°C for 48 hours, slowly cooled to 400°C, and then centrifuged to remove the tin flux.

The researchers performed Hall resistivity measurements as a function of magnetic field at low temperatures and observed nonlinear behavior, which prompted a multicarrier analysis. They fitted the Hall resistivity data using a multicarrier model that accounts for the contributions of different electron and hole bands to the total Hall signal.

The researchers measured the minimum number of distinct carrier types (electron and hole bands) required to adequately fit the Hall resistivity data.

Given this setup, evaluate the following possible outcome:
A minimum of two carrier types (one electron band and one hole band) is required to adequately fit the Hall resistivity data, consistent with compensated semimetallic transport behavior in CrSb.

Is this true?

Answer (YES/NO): NO